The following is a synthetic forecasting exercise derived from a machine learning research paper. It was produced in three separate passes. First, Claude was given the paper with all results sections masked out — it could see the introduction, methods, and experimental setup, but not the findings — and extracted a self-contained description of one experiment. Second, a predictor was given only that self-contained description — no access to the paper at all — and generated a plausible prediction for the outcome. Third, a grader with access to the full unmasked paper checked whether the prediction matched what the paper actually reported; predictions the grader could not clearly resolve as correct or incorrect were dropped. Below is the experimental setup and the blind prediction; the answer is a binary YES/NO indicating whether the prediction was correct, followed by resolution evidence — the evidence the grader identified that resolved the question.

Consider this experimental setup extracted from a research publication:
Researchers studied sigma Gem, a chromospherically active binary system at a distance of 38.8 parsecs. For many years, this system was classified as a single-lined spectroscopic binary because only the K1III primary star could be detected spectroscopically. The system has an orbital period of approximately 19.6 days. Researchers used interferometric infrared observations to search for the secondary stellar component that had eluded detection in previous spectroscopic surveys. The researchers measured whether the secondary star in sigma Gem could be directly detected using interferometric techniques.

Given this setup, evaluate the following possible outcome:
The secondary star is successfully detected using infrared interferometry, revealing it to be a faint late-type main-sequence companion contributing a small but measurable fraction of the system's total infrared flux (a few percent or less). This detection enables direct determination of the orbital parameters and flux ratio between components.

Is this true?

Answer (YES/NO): NO